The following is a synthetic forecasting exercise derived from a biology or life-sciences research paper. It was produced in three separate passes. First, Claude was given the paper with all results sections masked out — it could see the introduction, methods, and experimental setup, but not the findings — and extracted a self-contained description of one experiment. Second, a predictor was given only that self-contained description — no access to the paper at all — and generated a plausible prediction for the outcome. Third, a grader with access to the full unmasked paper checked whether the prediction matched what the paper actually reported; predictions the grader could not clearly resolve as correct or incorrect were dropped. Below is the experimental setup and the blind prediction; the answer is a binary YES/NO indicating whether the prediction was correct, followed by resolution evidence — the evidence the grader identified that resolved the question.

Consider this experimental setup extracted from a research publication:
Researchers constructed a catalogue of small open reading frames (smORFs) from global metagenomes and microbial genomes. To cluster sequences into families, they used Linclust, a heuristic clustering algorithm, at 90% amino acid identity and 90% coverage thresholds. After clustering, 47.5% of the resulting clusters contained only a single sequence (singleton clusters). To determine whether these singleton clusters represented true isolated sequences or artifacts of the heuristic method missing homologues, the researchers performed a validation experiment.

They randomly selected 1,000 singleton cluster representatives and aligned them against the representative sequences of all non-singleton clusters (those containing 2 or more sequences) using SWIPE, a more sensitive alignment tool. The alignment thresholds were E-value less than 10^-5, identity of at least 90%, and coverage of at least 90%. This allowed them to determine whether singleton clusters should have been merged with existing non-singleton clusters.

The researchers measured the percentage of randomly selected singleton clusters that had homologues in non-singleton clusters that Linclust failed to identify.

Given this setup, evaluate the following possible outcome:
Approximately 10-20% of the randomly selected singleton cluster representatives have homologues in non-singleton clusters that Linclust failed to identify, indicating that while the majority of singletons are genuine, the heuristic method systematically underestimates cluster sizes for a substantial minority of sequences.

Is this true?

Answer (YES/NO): NO